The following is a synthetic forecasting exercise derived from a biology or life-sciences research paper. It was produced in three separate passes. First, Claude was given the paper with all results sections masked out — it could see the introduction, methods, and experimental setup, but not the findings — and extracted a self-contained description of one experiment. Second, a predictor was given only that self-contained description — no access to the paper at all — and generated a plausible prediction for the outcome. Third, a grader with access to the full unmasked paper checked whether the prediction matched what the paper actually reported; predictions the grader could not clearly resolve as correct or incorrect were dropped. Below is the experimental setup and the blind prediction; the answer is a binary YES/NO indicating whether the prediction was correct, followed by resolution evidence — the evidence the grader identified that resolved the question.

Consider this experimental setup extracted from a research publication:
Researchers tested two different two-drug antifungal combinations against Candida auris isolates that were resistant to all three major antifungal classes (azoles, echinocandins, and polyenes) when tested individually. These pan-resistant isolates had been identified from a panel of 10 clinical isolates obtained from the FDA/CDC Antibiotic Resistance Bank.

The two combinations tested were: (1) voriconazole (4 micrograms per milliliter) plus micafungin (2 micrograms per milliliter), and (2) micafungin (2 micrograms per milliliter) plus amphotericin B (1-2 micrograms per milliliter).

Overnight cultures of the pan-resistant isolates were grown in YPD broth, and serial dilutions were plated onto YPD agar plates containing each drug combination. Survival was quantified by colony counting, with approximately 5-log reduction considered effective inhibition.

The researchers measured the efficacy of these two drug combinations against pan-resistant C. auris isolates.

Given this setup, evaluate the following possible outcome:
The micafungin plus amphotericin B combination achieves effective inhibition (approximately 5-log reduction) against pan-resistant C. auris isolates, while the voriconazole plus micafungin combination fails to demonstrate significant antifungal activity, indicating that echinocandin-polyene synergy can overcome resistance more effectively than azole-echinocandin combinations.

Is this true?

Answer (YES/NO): YES